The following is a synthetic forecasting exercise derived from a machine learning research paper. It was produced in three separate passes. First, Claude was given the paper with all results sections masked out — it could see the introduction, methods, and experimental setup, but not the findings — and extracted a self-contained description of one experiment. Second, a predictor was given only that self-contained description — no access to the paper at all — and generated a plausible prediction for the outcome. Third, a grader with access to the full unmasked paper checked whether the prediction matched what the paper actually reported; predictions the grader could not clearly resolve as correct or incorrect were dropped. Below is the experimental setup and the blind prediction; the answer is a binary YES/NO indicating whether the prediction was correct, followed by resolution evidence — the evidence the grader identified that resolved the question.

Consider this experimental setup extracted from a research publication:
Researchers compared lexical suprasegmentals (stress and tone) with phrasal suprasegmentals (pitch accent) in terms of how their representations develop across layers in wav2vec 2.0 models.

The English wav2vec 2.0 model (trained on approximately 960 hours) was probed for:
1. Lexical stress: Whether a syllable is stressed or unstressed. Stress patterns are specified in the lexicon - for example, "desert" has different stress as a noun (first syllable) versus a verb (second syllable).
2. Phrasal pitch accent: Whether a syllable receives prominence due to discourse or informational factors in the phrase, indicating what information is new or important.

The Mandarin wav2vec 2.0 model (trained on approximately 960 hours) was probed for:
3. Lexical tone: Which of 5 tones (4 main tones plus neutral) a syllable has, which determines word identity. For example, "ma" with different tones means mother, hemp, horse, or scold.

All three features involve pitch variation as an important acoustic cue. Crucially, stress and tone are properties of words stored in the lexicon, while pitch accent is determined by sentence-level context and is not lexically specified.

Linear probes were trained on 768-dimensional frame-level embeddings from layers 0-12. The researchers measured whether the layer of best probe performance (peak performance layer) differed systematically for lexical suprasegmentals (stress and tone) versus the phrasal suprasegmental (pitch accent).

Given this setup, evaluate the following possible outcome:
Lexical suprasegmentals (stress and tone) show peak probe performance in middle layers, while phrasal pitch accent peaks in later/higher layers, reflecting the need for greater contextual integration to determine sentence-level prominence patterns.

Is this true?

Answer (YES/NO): NO